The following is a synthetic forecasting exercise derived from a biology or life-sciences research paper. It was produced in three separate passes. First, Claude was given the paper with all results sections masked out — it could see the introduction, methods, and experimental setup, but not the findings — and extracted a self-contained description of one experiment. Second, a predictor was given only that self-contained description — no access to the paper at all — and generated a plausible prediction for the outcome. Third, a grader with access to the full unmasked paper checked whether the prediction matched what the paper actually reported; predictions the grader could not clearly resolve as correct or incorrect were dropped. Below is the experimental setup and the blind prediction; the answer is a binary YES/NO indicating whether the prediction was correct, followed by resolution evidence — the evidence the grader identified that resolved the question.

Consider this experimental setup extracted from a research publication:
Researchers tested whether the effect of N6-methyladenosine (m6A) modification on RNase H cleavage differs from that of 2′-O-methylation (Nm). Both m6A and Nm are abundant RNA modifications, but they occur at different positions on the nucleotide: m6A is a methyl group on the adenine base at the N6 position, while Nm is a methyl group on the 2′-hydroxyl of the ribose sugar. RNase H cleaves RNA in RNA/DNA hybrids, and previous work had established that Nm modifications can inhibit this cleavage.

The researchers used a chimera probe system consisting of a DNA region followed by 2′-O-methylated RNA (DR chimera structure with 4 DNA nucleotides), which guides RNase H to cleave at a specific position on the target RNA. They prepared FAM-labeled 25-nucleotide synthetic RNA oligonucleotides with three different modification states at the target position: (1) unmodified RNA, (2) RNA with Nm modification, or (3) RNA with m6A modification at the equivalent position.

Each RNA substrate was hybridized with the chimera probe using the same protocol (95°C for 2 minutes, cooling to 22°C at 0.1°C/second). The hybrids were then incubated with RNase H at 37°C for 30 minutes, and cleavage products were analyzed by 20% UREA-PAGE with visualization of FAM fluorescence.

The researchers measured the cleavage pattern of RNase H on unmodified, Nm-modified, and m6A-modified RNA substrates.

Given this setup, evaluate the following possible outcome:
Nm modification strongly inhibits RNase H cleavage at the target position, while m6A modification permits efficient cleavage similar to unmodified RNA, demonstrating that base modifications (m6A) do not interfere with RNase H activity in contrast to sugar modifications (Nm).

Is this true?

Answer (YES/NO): YES